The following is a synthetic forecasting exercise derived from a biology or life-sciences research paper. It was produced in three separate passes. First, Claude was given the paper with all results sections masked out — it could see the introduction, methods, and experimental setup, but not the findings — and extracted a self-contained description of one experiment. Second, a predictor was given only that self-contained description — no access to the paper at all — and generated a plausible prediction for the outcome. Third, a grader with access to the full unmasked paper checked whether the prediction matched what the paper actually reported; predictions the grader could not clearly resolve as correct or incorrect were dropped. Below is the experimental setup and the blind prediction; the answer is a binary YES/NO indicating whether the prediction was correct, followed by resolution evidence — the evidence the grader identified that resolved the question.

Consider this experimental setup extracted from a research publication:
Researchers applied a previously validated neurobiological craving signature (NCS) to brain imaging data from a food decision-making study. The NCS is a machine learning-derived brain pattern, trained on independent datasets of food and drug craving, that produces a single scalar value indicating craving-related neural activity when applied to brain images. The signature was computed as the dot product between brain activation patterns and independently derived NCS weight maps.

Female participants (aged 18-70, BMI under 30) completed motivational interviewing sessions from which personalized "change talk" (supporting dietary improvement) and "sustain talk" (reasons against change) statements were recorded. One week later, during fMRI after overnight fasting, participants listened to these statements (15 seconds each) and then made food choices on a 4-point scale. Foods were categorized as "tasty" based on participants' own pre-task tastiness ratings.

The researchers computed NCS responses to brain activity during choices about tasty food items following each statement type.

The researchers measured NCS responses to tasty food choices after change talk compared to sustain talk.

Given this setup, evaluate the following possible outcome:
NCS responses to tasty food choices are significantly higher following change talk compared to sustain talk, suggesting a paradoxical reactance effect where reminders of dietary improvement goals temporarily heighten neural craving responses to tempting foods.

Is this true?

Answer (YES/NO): NO